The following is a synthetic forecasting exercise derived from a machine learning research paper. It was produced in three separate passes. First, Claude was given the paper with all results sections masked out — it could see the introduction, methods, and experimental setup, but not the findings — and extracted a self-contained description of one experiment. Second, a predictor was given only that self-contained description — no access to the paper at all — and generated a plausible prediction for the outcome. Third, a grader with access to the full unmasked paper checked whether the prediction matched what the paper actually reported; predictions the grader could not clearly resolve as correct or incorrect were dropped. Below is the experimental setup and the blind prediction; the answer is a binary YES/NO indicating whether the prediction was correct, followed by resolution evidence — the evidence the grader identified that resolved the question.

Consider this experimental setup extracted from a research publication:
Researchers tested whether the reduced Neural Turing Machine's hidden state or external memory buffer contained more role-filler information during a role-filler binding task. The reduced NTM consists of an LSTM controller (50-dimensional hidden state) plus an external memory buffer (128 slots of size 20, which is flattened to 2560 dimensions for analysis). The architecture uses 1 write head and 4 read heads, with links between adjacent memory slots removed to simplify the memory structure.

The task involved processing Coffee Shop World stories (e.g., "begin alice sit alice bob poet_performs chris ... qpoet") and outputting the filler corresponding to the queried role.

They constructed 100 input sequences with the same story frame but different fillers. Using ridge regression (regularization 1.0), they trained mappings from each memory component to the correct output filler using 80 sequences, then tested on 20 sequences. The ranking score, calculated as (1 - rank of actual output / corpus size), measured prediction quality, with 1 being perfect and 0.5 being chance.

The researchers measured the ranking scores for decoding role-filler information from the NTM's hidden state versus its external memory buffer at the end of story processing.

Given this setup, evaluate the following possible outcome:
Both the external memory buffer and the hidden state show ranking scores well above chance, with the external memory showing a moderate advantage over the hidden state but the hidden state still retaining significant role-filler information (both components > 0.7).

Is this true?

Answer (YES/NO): NO